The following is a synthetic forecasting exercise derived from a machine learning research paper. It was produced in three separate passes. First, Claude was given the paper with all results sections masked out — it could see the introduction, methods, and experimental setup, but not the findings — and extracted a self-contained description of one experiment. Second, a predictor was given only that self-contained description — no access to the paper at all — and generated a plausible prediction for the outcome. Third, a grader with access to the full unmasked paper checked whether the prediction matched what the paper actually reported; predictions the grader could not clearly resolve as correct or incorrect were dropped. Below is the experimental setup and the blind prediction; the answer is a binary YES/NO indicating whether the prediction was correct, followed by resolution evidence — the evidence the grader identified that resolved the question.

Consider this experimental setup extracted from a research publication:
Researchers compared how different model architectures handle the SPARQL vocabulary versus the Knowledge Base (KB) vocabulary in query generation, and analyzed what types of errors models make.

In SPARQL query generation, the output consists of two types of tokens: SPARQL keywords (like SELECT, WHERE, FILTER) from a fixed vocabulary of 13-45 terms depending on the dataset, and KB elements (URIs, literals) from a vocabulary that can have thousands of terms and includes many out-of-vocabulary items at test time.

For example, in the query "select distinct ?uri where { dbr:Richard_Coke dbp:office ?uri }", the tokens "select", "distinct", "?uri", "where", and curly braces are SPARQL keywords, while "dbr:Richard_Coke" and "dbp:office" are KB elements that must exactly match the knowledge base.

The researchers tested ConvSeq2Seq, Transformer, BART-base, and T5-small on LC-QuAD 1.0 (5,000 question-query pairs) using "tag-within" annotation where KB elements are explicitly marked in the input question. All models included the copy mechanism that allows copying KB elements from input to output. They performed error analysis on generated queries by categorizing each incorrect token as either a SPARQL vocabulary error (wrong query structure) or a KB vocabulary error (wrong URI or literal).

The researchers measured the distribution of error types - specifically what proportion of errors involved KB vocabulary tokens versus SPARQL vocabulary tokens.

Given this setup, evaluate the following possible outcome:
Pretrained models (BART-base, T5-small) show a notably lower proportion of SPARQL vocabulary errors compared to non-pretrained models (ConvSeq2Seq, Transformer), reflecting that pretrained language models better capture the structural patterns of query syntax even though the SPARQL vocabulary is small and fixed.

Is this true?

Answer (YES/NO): NO